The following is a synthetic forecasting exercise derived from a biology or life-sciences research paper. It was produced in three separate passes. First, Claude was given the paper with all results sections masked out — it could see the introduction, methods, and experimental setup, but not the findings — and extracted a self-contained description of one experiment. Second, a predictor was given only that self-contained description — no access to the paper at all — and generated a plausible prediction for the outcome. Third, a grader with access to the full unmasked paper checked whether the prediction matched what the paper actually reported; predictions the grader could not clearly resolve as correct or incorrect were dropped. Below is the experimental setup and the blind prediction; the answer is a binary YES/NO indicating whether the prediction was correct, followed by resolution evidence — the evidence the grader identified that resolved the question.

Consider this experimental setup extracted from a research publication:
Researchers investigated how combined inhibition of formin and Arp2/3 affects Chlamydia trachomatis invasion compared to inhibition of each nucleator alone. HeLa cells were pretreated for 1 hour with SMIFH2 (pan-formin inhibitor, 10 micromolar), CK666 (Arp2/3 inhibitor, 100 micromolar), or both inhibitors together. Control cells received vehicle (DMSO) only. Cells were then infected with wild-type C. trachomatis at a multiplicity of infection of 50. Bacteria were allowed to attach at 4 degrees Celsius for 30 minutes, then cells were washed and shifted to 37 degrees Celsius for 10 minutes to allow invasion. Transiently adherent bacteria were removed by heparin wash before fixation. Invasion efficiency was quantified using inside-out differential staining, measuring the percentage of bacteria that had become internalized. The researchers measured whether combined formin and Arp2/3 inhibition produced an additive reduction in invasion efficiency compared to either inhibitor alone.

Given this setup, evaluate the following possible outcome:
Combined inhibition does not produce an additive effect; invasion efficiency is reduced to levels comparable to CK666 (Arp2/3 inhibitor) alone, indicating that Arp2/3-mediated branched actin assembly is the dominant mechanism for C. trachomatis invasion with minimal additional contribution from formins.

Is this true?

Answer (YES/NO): NO